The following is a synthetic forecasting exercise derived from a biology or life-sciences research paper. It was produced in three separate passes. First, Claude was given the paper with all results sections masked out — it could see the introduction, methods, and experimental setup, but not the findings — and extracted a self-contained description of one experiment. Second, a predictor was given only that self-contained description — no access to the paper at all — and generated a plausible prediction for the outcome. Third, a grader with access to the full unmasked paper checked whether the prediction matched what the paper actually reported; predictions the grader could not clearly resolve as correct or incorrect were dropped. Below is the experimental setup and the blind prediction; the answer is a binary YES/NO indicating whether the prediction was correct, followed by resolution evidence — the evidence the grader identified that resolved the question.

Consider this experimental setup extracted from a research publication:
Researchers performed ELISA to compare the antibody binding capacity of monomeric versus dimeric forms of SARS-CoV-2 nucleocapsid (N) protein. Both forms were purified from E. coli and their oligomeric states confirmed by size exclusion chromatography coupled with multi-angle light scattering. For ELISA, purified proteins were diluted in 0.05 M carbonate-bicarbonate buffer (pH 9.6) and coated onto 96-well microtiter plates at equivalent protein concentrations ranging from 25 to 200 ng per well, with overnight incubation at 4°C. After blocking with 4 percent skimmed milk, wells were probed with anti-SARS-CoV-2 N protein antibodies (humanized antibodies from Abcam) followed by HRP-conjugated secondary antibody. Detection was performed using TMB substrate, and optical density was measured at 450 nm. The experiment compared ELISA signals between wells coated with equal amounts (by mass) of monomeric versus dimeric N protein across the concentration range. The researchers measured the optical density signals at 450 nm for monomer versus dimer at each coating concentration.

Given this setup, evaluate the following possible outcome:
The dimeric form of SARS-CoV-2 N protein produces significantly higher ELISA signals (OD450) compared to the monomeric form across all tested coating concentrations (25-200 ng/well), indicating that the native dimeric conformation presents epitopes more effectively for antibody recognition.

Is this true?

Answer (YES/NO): YES